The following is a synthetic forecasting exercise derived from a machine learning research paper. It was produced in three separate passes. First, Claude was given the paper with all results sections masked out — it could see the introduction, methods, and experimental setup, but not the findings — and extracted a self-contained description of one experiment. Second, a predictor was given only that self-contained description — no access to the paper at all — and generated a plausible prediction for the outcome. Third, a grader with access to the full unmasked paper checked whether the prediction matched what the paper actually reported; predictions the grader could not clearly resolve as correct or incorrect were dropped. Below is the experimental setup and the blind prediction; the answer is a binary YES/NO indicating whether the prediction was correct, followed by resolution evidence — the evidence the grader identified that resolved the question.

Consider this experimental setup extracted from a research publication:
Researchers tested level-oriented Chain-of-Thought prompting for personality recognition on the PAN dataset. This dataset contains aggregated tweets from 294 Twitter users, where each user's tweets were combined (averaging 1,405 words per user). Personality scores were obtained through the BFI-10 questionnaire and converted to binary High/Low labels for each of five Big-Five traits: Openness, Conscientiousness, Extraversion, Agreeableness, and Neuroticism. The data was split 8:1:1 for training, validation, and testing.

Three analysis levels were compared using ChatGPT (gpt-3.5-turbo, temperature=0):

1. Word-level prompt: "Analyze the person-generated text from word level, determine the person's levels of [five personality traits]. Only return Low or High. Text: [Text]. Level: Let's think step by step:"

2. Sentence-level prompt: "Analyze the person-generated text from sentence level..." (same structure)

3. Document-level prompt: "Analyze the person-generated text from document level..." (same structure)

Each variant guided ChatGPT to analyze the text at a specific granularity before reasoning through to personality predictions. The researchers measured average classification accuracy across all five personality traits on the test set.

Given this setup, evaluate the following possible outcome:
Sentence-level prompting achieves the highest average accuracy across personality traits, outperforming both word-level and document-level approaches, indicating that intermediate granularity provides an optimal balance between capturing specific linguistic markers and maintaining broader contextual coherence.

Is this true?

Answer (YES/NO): YES